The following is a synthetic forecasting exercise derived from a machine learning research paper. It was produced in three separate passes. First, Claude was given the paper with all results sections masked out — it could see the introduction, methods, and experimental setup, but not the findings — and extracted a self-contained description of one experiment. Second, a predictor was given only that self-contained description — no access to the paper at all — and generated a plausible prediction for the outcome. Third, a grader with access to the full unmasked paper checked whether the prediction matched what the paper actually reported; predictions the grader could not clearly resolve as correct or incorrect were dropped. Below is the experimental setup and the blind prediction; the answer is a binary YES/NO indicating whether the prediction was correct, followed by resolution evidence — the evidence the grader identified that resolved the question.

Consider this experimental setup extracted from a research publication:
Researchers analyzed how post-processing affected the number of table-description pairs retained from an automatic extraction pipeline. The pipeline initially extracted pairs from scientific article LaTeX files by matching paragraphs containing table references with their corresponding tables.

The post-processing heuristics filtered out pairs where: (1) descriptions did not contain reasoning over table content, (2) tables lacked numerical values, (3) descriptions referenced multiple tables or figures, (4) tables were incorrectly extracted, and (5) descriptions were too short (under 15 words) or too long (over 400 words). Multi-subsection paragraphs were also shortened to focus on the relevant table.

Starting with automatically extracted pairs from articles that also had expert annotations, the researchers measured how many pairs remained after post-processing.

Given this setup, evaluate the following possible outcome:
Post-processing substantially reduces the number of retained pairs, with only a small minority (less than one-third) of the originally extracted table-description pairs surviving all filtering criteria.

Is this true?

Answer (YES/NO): NO